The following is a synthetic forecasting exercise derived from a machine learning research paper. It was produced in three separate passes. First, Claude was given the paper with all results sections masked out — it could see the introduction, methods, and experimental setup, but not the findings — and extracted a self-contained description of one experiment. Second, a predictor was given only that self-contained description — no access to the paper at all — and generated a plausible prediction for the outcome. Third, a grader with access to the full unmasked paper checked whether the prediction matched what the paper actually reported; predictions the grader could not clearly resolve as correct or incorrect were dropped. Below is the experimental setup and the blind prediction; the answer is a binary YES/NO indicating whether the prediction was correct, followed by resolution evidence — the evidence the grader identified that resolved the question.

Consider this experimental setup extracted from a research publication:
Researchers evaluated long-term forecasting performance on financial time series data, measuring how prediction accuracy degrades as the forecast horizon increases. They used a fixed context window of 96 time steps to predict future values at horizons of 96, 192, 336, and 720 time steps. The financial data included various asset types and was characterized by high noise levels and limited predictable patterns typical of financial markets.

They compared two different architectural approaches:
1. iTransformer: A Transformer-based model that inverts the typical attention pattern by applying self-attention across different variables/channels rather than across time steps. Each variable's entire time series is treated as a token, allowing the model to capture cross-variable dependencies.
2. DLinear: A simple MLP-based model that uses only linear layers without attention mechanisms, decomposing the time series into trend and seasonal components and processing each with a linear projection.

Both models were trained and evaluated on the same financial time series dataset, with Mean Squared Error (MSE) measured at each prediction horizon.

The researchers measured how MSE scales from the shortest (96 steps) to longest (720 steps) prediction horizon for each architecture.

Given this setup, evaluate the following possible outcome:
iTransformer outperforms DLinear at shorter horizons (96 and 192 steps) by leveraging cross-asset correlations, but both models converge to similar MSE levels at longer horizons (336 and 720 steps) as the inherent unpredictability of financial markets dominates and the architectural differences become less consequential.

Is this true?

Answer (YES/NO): NO